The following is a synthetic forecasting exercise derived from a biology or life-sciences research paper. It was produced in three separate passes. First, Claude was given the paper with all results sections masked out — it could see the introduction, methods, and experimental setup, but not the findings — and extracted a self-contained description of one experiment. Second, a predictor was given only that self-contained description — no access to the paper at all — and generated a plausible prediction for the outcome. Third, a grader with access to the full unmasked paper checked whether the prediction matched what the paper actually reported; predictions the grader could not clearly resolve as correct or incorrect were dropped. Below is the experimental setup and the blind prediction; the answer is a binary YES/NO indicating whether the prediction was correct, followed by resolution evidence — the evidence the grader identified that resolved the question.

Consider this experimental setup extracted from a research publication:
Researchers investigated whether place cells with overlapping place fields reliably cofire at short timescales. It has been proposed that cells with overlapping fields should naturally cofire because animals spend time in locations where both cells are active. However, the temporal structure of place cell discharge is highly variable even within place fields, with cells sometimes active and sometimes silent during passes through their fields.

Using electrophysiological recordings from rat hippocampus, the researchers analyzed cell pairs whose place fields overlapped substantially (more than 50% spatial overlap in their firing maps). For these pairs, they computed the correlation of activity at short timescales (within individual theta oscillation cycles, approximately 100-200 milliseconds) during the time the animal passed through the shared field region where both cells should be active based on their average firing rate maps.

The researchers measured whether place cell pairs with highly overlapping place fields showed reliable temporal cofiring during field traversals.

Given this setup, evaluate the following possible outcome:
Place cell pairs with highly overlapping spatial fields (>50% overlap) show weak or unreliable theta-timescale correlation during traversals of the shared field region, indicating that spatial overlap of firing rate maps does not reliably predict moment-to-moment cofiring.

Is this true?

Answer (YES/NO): YES